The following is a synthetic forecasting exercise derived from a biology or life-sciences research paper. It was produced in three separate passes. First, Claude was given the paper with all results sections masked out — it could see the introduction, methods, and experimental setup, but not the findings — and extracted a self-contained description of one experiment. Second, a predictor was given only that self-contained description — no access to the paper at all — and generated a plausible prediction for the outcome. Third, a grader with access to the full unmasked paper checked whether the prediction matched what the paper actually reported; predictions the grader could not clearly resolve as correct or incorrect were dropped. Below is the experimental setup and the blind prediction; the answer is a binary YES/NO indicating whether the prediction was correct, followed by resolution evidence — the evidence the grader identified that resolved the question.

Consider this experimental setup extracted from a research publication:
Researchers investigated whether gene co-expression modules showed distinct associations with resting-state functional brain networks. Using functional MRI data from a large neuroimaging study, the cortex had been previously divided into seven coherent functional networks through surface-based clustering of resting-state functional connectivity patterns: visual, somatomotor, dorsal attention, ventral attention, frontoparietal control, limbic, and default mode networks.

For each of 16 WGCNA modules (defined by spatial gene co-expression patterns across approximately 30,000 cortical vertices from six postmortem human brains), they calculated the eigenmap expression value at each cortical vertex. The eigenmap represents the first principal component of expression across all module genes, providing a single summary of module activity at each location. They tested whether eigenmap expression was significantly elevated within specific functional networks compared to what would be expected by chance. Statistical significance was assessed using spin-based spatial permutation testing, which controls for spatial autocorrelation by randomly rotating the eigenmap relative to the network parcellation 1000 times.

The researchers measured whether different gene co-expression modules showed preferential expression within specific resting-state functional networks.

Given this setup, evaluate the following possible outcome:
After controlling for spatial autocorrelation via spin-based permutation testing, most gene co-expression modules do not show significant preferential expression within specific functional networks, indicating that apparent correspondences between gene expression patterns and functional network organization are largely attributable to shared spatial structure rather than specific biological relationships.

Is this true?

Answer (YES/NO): NO